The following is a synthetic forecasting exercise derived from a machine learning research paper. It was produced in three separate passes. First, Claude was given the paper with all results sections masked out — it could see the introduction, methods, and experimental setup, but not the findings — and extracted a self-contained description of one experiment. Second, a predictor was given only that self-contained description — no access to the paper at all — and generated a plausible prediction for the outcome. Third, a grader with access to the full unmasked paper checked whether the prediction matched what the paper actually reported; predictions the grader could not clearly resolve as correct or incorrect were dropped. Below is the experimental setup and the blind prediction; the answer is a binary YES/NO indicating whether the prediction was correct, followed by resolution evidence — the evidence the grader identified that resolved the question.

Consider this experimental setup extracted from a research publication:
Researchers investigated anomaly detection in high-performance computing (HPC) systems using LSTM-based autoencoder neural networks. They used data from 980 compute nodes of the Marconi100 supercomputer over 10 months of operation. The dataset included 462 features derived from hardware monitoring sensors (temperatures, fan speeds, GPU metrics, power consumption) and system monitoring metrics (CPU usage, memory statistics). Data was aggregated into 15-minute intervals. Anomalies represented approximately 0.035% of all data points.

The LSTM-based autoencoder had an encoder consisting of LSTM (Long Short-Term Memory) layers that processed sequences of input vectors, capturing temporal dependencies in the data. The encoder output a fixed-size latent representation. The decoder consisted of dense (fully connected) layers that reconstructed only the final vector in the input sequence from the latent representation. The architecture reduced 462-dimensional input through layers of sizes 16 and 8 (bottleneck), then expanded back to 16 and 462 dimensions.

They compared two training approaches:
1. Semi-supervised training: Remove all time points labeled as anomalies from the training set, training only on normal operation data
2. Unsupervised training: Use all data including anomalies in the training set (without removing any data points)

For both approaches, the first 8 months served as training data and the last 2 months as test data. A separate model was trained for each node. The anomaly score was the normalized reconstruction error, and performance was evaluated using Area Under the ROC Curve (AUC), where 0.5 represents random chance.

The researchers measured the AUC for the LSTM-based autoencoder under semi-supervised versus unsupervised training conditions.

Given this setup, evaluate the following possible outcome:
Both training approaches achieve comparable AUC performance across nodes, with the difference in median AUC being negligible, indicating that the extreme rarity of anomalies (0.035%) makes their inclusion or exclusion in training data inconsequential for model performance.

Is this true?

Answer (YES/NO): NO